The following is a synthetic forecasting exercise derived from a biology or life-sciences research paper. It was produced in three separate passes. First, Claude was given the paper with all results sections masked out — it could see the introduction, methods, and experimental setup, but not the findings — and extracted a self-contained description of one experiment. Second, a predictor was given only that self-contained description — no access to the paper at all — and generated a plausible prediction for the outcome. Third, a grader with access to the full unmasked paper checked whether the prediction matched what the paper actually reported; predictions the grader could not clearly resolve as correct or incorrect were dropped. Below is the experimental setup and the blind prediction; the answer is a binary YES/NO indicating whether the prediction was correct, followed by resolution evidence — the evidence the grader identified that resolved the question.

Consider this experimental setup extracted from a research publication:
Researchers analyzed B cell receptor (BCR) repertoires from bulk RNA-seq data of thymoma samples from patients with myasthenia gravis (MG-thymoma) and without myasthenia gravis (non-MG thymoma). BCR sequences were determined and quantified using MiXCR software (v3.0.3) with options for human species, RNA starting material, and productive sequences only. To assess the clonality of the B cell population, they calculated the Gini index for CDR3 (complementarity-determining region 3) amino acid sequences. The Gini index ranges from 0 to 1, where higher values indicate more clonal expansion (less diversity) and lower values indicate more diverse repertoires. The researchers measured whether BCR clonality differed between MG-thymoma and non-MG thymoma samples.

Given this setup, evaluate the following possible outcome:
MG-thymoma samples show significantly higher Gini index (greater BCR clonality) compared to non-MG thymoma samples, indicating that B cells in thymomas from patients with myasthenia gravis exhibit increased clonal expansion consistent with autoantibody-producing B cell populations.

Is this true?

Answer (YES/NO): YES